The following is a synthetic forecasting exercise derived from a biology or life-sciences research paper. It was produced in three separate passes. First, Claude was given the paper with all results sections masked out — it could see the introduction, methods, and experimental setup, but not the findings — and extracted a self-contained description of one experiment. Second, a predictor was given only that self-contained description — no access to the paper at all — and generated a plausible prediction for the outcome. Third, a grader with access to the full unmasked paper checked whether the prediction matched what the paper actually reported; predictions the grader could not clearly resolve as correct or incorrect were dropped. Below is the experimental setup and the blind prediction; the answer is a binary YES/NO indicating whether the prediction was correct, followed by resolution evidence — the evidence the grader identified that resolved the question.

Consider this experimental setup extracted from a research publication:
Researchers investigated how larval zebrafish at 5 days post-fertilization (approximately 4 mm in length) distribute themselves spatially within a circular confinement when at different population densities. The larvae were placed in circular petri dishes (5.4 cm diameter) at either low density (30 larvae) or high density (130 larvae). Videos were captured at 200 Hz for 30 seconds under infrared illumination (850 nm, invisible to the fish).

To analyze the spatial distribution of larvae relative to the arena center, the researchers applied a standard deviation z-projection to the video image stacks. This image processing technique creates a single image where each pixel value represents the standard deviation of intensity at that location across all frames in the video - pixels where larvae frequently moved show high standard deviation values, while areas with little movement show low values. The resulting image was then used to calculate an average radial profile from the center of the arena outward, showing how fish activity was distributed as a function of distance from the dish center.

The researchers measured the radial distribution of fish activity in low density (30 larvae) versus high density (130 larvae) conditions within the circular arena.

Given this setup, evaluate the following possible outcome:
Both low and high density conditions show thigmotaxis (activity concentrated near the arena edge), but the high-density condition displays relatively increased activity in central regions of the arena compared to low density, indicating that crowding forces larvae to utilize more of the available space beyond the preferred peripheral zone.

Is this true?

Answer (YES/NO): NO